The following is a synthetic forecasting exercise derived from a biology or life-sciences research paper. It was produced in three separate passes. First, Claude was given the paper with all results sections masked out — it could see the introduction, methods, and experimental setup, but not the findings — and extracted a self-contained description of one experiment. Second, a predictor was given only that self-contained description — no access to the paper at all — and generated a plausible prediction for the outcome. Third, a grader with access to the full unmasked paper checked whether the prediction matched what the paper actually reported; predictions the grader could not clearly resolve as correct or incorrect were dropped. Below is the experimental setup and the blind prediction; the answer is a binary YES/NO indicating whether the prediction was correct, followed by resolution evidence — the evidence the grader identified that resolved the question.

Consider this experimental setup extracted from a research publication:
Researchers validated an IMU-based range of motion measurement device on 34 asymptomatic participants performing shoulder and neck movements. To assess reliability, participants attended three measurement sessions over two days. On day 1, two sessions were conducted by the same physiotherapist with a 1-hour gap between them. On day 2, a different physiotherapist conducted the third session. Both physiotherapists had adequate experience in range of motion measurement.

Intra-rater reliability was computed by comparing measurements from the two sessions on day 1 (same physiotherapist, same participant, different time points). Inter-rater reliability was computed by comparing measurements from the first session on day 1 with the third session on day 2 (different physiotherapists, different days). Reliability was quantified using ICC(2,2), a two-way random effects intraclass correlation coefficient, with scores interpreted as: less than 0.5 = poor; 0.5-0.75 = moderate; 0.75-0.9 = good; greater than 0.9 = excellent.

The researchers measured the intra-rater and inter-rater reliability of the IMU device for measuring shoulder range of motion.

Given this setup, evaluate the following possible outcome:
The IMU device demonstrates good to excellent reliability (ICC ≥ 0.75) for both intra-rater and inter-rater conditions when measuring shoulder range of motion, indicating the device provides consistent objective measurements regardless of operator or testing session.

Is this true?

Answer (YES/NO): NO